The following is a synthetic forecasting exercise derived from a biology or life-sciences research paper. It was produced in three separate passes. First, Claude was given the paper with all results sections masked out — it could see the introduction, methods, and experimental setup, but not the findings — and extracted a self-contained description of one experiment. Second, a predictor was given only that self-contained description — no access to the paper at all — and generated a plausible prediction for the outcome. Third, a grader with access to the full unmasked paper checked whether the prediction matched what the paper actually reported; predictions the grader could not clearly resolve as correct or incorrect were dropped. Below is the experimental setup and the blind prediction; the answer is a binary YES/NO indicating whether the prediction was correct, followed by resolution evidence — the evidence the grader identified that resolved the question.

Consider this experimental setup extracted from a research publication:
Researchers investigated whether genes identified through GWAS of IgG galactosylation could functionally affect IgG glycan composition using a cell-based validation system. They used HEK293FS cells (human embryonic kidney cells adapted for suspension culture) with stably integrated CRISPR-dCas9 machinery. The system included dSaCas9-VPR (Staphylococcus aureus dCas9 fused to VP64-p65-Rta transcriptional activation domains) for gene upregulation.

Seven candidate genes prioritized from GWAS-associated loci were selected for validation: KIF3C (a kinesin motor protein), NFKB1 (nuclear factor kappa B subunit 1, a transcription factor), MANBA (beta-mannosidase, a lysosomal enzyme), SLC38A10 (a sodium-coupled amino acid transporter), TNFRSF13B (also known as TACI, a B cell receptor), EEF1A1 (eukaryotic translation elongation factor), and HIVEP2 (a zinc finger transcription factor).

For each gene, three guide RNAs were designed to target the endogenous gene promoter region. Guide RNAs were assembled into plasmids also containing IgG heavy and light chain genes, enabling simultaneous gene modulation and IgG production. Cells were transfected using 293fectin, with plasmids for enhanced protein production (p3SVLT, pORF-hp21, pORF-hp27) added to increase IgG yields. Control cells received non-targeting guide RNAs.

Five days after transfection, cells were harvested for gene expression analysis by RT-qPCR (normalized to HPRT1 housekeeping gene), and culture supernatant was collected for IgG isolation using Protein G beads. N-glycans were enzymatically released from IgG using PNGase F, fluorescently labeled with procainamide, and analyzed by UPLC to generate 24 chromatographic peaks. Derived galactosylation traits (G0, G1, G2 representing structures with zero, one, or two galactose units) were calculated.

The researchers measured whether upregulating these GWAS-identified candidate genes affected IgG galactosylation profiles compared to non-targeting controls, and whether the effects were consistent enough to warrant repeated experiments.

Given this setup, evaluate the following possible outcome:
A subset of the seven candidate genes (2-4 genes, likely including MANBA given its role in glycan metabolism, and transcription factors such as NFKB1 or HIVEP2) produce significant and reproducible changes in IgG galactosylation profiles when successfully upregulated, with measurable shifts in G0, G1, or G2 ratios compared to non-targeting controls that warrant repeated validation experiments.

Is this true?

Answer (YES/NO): NO